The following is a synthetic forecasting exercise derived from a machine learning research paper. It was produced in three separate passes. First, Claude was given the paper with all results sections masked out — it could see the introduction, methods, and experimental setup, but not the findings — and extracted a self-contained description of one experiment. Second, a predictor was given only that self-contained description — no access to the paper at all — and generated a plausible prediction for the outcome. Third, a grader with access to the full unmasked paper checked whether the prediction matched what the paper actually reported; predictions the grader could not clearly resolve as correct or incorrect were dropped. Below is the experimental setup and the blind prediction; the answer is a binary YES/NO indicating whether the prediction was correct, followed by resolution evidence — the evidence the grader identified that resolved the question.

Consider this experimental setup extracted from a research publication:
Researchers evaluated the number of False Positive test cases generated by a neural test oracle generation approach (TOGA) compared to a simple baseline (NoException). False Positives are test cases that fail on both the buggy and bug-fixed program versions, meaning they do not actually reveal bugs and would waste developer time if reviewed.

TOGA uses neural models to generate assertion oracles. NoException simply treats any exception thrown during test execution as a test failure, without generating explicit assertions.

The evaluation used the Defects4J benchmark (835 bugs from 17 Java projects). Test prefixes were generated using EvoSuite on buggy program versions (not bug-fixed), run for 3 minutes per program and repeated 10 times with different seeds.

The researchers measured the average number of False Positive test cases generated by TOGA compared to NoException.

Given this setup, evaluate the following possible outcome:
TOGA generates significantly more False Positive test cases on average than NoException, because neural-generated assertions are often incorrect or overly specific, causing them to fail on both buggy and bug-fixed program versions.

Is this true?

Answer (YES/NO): YES